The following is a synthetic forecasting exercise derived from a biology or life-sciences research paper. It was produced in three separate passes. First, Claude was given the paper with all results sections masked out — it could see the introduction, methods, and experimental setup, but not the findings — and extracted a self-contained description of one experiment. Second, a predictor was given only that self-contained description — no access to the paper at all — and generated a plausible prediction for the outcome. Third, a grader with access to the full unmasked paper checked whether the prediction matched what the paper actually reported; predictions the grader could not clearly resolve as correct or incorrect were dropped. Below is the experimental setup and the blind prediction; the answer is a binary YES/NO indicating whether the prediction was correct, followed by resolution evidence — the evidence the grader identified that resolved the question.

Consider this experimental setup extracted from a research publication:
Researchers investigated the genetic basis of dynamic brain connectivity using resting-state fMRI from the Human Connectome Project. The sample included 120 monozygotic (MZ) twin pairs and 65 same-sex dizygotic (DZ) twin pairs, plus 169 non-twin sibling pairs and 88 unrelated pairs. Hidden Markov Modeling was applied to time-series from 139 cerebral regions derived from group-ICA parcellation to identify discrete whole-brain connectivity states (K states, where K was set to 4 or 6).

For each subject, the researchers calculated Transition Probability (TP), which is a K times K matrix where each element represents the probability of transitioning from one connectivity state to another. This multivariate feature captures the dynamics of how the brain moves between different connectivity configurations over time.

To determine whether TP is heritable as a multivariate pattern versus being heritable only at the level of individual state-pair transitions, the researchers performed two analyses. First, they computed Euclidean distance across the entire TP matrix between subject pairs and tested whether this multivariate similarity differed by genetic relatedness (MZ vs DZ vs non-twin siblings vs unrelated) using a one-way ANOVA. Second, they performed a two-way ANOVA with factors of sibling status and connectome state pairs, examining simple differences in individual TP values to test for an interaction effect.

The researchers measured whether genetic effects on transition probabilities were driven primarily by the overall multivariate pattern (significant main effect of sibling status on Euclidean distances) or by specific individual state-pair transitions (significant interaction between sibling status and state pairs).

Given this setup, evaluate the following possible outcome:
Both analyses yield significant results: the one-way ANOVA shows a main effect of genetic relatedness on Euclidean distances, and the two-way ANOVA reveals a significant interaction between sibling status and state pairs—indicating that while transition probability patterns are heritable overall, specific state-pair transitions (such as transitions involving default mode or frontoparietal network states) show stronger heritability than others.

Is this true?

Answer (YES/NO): NO